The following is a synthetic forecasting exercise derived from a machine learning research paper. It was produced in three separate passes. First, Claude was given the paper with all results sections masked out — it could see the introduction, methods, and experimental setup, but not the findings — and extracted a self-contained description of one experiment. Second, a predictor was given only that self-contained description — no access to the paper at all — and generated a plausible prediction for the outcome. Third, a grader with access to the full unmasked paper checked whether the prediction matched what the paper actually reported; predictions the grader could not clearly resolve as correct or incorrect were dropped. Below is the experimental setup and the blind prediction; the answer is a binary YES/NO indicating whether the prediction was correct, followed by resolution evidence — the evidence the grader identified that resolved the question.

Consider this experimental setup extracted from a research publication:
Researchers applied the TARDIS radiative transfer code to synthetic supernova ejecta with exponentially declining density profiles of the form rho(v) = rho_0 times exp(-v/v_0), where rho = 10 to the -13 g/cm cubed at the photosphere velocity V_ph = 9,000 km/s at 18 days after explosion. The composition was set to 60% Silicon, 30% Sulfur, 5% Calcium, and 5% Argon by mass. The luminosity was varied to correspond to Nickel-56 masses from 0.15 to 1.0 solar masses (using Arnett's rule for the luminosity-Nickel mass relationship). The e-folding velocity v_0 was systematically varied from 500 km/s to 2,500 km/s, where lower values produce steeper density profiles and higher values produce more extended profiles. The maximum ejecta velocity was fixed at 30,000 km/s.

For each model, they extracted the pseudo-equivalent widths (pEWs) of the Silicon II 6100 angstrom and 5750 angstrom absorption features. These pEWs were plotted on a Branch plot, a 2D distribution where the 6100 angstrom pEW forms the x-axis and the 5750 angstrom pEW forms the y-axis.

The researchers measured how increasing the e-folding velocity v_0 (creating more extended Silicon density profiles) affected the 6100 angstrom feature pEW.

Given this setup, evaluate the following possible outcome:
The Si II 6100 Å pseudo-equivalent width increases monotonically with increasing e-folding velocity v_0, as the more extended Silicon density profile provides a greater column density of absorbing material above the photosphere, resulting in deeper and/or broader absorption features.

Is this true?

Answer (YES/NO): YES